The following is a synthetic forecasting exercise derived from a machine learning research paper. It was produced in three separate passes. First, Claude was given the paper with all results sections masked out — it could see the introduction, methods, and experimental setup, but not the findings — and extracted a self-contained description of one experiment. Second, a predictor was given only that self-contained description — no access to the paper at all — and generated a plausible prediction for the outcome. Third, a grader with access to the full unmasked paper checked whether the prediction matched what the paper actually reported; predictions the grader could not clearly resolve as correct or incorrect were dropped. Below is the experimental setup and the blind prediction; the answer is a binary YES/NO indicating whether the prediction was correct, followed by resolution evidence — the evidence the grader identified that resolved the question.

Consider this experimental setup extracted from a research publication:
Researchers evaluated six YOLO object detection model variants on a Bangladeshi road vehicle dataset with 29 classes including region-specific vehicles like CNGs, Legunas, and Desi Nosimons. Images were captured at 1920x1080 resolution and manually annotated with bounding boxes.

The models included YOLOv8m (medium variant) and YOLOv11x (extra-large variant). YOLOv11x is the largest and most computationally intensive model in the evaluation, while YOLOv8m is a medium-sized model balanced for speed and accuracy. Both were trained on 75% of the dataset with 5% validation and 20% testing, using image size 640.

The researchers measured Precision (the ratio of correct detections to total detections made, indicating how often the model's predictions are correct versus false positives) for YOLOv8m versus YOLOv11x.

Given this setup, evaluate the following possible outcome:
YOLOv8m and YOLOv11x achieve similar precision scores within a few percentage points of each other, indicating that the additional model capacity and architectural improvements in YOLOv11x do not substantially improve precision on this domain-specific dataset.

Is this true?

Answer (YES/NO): NO